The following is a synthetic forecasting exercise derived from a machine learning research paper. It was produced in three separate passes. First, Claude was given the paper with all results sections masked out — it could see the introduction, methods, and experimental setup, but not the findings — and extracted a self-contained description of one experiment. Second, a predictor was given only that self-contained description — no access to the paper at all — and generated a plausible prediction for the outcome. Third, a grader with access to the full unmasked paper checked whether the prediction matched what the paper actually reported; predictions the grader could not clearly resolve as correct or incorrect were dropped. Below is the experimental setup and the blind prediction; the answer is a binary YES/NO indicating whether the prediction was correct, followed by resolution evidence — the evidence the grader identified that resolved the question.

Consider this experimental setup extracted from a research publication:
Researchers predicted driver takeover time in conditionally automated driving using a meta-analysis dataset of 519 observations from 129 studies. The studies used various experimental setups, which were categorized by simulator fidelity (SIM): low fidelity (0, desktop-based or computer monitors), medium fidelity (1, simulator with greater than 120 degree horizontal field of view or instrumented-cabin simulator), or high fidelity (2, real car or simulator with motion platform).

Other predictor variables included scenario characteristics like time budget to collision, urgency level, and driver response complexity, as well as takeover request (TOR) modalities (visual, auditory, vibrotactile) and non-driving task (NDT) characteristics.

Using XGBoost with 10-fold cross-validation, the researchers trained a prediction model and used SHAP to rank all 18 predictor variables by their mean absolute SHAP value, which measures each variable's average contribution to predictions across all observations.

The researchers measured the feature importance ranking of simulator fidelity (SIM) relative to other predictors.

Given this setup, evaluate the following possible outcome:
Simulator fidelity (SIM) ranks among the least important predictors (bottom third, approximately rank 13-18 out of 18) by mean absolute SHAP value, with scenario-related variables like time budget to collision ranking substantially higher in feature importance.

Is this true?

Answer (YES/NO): NO